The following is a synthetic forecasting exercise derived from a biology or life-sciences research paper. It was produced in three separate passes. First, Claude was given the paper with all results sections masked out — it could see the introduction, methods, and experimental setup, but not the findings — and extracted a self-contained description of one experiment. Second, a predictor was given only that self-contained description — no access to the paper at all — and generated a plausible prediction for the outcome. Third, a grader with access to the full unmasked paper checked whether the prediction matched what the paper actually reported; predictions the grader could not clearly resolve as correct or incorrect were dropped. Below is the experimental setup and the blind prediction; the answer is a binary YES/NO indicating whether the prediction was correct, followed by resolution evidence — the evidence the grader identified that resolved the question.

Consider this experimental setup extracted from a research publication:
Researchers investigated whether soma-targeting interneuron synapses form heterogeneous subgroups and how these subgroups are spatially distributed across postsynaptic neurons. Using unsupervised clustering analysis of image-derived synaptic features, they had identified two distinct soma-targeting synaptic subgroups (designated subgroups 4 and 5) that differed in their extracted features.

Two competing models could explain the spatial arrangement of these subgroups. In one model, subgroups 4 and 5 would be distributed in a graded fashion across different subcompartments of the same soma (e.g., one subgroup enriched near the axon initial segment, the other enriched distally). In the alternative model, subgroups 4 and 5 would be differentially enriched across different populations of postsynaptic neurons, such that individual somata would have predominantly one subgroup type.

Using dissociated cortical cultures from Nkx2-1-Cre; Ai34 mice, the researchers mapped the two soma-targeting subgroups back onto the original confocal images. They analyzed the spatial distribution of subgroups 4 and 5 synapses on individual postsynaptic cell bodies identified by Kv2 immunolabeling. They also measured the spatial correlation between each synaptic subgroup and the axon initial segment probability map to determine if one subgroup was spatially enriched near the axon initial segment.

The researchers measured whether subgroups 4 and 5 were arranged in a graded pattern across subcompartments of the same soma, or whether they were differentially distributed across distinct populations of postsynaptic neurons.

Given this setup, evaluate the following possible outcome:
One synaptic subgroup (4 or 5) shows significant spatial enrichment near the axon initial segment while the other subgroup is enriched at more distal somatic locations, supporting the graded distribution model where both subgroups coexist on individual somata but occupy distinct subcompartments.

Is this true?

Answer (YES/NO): NO